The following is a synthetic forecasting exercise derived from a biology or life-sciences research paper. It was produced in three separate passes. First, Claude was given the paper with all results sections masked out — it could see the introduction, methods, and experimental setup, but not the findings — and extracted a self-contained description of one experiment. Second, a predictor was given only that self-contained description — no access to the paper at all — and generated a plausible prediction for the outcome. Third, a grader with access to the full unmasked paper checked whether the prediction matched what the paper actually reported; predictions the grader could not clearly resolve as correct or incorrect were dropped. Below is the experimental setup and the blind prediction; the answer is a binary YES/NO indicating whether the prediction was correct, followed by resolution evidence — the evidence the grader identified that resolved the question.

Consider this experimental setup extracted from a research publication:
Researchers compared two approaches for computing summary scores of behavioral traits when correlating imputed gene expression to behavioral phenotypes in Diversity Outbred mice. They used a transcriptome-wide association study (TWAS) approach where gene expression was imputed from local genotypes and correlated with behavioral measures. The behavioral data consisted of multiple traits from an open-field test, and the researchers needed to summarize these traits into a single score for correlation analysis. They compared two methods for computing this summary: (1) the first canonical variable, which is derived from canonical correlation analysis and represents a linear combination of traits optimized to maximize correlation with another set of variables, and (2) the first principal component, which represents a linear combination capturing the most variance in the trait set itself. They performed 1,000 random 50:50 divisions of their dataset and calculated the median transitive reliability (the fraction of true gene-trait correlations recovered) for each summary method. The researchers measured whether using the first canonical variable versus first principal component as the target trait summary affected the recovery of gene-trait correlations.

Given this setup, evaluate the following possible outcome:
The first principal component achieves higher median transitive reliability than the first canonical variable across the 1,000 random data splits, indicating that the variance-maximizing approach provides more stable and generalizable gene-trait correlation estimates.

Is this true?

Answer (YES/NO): NO